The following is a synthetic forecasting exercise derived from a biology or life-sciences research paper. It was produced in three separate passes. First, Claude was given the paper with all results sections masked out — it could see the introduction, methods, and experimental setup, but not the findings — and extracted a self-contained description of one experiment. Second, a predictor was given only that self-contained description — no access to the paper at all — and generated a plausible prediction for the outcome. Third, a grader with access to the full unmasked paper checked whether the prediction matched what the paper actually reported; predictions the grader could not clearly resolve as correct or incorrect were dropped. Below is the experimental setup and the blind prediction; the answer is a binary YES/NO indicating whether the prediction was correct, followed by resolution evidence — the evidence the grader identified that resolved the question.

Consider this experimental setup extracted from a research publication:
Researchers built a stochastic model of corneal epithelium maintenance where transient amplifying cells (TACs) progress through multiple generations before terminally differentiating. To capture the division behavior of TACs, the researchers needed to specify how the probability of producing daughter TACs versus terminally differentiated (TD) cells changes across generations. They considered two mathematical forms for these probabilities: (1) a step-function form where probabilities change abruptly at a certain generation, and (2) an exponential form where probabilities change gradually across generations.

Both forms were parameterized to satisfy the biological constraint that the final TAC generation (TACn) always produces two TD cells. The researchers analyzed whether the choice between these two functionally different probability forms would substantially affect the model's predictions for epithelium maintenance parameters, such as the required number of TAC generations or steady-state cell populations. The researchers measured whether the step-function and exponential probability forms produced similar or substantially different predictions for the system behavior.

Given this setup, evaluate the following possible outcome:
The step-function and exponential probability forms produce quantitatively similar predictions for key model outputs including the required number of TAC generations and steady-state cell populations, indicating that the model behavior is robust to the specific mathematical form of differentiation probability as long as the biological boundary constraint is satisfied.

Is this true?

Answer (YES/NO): YES